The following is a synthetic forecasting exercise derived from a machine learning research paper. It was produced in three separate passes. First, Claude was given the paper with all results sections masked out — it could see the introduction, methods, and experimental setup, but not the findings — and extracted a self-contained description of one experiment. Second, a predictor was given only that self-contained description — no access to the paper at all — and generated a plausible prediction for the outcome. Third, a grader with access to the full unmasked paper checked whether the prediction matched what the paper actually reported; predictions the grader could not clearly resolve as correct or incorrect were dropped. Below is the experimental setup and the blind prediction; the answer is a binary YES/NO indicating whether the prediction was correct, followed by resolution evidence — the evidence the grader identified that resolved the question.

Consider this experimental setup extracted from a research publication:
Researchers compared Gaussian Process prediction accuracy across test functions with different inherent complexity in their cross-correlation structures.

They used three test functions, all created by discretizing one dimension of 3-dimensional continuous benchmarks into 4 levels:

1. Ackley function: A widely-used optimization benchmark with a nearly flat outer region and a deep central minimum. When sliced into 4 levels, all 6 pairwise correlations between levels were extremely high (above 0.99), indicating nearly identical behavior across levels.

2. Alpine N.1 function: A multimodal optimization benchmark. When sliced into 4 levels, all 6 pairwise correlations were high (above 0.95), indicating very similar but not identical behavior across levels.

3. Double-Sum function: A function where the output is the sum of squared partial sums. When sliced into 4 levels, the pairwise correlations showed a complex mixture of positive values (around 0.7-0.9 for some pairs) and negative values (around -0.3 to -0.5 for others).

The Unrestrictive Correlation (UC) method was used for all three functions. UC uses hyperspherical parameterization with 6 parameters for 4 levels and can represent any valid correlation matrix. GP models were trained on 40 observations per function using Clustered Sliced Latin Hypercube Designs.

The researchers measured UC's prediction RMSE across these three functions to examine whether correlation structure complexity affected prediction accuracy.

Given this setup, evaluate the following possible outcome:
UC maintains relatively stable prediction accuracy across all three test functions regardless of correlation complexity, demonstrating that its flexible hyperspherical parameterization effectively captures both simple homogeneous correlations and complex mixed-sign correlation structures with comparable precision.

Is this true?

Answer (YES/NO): NO